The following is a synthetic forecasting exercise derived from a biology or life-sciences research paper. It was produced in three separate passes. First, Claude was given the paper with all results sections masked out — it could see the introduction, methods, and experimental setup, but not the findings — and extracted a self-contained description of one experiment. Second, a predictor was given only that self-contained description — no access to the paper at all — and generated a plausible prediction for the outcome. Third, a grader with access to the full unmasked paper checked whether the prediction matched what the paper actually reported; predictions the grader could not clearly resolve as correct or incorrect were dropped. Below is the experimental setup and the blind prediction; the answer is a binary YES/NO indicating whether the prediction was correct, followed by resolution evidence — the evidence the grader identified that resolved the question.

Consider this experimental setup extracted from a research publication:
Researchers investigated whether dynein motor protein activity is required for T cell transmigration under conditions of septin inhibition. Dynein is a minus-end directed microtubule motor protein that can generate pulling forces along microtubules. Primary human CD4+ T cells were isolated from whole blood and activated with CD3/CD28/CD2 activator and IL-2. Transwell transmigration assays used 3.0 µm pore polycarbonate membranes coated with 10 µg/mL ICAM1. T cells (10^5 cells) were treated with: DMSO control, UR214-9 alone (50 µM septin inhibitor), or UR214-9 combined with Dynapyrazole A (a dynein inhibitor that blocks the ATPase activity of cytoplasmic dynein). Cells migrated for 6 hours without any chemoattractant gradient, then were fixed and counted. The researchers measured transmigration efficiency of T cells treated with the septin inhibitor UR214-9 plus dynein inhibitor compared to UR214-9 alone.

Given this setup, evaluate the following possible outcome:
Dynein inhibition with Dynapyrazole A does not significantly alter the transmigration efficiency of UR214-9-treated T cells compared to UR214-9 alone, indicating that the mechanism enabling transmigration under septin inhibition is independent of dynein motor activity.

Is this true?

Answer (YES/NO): NO